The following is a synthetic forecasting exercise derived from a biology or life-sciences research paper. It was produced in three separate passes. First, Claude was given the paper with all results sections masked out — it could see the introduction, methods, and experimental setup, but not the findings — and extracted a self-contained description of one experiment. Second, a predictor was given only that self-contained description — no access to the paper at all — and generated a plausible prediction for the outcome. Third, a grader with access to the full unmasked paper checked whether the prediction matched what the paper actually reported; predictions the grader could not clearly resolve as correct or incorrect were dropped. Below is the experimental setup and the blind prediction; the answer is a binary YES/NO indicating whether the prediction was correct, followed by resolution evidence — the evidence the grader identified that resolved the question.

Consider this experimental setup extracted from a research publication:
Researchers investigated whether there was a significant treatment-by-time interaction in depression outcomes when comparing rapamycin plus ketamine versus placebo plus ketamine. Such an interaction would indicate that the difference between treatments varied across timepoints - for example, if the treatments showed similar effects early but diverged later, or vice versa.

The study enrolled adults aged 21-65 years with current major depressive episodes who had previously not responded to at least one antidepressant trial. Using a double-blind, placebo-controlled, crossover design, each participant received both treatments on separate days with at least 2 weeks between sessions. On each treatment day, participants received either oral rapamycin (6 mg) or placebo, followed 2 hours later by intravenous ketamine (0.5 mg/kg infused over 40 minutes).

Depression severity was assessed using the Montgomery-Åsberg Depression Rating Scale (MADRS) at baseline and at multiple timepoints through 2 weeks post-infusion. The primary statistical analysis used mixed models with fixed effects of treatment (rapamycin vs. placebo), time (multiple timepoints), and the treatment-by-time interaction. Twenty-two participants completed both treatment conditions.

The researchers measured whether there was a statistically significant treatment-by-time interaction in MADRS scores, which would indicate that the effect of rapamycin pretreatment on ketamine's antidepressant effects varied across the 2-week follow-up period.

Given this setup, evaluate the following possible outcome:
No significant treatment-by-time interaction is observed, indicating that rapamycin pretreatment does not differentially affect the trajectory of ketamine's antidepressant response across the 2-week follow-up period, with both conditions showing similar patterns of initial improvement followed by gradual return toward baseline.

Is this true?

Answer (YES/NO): NO